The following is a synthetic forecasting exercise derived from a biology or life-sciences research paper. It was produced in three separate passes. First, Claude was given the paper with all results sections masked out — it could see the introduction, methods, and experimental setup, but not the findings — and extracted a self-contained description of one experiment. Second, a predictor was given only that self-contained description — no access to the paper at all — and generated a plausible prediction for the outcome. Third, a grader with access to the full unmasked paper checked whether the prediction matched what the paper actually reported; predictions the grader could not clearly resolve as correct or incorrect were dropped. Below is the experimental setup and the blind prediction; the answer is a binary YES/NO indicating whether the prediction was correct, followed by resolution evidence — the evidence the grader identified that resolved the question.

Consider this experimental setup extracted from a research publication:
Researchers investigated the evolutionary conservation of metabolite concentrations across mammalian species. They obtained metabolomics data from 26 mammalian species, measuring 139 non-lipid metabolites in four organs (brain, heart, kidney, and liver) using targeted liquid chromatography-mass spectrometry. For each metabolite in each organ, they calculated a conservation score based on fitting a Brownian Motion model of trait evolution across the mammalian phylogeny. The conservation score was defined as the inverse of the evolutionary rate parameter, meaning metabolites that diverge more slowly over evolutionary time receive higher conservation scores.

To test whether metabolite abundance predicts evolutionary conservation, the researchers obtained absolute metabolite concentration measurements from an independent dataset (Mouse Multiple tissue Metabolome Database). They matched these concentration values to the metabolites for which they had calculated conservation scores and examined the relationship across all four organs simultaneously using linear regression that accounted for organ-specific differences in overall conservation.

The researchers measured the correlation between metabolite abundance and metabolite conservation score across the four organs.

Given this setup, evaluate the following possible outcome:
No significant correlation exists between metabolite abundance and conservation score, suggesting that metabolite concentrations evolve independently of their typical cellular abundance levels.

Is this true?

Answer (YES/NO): NO